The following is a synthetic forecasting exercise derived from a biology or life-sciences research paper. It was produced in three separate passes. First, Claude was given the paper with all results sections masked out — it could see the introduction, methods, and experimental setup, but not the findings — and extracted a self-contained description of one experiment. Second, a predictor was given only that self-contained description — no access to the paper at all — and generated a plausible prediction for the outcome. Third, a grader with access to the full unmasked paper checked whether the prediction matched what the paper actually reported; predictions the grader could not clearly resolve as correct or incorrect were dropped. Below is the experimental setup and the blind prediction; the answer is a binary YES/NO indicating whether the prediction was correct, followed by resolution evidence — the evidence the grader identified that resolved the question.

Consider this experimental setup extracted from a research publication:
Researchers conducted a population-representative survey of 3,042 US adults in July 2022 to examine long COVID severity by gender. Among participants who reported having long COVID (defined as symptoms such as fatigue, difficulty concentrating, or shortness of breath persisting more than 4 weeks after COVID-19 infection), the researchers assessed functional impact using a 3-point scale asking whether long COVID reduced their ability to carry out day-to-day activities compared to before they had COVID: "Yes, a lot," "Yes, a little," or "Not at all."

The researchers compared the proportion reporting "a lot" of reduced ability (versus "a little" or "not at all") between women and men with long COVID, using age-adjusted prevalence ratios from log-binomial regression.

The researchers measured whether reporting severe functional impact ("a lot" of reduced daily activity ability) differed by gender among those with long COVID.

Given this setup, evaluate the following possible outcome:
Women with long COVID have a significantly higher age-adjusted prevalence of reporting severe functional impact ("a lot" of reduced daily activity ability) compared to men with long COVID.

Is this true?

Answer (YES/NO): NO